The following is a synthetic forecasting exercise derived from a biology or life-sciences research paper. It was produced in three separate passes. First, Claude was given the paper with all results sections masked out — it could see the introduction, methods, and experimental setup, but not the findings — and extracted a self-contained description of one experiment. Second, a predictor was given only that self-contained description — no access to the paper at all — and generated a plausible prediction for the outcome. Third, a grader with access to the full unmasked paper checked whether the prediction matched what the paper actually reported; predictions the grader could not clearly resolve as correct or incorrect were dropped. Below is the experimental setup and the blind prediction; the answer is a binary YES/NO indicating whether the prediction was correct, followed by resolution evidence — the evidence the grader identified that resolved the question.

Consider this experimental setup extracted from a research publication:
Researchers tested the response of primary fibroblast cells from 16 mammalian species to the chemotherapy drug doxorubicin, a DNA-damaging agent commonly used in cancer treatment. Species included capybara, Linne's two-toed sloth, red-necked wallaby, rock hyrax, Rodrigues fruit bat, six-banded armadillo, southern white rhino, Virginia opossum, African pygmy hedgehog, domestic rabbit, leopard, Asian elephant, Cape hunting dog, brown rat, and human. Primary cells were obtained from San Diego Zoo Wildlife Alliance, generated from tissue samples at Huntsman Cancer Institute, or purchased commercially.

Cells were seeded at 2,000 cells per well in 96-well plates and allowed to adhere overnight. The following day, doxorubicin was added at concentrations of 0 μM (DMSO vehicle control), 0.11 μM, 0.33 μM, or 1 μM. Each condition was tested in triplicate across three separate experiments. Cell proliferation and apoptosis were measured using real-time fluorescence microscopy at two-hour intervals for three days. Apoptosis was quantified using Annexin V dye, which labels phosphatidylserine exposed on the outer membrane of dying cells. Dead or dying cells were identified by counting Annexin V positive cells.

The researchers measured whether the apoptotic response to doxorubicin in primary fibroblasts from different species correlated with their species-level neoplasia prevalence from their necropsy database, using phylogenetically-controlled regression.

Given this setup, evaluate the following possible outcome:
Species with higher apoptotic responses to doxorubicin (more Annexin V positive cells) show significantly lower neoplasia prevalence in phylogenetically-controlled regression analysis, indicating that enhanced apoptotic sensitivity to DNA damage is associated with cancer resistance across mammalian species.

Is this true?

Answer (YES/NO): NO